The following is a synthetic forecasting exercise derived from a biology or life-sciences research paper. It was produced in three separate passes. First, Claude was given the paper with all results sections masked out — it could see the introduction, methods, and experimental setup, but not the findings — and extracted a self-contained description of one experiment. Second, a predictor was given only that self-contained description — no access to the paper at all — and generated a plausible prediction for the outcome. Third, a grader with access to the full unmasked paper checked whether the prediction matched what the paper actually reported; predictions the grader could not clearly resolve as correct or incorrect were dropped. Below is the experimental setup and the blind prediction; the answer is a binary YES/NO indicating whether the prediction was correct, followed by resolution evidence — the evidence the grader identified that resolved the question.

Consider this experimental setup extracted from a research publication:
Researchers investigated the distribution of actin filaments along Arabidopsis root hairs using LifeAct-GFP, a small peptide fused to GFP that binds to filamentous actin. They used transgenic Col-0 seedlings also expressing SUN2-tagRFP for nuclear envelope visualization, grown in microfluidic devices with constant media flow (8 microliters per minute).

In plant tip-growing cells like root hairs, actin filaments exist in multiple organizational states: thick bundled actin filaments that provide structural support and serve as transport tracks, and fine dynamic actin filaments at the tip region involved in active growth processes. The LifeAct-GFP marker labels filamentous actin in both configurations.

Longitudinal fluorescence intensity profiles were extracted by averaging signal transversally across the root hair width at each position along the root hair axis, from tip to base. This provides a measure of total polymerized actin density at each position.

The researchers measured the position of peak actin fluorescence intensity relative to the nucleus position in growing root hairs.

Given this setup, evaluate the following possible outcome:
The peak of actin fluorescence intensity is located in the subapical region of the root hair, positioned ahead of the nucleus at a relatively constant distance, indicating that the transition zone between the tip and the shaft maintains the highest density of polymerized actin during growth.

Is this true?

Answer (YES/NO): NO